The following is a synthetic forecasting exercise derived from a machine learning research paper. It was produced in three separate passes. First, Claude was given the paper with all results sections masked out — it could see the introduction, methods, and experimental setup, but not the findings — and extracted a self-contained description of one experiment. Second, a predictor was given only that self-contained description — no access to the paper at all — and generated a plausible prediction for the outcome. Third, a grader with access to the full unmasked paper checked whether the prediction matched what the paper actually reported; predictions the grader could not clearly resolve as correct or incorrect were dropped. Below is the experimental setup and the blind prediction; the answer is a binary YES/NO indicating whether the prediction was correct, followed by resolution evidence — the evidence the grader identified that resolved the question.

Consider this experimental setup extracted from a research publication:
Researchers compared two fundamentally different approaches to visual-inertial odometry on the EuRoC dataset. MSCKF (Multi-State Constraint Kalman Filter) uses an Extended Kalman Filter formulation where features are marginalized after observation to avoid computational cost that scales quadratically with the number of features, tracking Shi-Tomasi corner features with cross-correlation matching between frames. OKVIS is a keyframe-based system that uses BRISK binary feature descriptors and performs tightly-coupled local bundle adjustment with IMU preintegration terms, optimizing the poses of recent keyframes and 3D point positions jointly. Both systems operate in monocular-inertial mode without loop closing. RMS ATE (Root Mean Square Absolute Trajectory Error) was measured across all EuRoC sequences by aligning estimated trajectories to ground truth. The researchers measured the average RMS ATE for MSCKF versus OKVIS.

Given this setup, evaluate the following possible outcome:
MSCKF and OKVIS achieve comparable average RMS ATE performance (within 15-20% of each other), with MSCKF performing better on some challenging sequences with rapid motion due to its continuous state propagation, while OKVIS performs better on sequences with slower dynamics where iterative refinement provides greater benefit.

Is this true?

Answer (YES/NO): NO